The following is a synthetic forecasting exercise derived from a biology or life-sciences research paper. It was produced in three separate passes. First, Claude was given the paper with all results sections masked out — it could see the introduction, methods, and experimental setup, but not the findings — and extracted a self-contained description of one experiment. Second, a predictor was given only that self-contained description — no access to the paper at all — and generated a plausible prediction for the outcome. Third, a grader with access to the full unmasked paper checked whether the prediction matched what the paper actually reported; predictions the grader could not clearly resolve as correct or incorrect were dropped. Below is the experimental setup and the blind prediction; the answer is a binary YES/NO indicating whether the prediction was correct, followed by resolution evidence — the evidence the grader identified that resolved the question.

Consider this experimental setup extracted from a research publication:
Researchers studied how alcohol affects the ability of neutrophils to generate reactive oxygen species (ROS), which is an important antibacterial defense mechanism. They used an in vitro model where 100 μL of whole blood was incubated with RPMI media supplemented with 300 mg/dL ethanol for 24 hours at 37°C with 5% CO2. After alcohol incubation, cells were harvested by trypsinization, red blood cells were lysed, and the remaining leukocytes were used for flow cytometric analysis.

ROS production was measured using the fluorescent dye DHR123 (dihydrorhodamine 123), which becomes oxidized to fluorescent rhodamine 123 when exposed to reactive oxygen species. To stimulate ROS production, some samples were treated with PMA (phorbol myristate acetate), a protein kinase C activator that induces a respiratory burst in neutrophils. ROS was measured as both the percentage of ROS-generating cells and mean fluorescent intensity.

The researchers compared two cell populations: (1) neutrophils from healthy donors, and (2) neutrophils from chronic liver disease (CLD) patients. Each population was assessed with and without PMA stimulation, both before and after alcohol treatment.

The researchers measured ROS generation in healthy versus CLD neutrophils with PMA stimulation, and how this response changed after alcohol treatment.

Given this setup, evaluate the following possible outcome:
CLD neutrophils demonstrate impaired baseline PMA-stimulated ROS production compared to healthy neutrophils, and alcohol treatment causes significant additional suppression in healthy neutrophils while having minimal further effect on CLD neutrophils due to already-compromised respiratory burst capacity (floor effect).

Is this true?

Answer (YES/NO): YES